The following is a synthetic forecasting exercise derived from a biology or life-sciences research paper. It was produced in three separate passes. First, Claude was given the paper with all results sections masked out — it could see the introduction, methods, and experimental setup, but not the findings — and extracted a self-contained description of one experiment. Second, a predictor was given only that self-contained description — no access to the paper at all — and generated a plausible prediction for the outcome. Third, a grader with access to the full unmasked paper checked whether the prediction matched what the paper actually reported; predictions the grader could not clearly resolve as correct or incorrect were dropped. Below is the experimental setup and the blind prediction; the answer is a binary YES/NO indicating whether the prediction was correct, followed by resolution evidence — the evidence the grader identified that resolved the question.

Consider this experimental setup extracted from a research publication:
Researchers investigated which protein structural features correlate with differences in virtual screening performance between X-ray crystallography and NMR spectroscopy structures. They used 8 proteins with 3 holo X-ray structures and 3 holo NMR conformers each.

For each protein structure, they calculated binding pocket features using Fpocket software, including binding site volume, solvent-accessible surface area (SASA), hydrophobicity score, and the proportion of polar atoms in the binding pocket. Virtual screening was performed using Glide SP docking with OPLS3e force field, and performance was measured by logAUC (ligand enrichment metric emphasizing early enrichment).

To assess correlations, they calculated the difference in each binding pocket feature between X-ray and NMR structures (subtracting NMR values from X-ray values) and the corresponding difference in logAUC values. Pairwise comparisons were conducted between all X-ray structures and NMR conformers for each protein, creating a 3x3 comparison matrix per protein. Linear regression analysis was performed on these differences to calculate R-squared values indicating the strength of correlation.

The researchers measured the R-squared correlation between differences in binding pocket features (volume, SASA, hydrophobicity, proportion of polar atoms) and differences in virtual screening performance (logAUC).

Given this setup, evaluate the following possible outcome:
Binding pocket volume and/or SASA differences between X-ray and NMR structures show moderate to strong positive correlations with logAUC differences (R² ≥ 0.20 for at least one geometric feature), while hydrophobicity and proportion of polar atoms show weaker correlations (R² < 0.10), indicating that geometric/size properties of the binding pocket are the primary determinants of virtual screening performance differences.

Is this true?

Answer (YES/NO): NO